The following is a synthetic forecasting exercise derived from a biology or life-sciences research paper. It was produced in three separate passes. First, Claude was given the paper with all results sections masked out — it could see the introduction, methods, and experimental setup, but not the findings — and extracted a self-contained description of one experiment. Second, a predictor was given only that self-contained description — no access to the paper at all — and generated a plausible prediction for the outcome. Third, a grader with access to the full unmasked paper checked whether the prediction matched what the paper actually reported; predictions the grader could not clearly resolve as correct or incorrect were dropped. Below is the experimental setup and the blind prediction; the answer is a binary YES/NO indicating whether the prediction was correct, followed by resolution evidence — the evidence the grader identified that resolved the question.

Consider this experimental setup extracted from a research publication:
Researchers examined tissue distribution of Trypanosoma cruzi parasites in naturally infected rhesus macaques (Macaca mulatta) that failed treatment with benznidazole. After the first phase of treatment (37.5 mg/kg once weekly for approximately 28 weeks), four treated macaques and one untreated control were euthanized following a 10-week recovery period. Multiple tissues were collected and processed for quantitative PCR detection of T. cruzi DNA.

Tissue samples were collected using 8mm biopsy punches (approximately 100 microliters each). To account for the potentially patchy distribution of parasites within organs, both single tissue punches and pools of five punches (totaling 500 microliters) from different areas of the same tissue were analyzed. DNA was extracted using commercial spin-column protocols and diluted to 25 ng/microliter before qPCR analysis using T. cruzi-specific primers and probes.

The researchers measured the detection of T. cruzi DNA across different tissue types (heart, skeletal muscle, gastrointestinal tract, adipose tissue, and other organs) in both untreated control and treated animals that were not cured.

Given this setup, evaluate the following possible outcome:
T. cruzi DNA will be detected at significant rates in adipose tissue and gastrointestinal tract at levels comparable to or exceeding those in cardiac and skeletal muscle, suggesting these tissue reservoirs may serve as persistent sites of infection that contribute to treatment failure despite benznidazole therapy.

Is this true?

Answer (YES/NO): NO